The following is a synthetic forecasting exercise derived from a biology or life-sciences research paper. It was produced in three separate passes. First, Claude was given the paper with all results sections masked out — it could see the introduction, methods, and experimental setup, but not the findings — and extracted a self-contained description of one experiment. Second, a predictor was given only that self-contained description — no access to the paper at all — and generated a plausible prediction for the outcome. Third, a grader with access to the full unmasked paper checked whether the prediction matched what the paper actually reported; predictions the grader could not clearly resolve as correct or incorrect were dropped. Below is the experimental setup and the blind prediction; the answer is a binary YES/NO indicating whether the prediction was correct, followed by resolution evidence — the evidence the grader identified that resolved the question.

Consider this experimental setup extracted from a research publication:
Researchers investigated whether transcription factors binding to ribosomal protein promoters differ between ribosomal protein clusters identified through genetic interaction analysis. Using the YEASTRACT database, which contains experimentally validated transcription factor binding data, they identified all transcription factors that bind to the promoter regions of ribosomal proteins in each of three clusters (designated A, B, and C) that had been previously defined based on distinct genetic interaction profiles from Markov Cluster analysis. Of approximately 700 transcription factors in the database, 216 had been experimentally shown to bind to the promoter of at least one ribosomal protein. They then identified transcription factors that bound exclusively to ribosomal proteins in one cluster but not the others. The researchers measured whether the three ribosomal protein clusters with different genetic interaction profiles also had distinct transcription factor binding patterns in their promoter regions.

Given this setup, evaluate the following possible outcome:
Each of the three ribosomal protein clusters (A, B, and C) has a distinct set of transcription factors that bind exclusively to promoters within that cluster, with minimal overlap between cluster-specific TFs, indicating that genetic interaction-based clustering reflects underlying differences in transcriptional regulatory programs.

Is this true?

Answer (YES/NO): NO